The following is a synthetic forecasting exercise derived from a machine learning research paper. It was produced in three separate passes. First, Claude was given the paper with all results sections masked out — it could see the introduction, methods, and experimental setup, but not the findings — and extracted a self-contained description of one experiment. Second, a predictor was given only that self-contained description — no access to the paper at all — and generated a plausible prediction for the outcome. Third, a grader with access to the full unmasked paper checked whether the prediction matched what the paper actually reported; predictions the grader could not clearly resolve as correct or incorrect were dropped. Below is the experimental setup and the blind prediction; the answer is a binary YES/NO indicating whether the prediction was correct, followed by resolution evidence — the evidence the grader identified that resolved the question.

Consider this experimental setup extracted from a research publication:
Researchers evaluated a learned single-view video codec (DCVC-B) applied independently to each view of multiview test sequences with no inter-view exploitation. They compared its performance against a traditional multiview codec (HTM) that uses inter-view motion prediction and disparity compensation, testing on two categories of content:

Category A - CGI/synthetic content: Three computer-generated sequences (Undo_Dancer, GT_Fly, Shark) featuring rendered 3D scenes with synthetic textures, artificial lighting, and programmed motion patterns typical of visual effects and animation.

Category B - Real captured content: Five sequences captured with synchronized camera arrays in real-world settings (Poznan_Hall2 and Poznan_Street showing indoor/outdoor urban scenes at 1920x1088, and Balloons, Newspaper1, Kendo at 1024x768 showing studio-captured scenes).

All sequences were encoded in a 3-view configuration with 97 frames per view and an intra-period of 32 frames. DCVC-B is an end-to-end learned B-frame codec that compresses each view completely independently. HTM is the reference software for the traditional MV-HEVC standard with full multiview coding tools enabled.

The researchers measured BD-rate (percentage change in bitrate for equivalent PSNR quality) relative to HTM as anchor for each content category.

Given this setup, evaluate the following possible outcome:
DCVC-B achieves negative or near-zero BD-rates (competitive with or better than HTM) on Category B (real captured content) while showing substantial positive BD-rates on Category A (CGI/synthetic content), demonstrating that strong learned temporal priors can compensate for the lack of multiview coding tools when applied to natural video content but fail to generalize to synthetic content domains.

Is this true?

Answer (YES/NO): YES